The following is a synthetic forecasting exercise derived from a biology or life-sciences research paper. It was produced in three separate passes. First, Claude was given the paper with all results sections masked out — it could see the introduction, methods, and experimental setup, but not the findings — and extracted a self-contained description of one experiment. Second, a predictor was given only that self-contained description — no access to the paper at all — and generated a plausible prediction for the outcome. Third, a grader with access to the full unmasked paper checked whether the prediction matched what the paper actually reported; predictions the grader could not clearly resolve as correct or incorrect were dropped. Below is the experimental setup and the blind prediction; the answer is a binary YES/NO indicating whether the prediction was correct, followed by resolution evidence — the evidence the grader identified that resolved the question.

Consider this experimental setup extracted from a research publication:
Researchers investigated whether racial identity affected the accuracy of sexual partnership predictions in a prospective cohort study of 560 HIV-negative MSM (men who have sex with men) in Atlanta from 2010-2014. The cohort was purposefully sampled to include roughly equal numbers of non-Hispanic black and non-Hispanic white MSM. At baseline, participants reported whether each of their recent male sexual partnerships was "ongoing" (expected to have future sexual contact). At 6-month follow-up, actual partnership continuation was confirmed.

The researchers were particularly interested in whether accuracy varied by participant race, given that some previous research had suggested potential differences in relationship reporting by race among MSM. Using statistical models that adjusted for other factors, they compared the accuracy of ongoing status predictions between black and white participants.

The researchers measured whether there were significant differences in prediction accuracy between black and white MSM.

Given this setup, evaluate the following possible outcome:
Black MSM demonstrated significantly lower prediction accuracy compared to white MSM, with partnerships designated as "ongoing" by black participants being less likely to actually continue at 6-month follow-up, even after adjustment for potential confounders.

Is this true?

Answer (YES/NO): YES